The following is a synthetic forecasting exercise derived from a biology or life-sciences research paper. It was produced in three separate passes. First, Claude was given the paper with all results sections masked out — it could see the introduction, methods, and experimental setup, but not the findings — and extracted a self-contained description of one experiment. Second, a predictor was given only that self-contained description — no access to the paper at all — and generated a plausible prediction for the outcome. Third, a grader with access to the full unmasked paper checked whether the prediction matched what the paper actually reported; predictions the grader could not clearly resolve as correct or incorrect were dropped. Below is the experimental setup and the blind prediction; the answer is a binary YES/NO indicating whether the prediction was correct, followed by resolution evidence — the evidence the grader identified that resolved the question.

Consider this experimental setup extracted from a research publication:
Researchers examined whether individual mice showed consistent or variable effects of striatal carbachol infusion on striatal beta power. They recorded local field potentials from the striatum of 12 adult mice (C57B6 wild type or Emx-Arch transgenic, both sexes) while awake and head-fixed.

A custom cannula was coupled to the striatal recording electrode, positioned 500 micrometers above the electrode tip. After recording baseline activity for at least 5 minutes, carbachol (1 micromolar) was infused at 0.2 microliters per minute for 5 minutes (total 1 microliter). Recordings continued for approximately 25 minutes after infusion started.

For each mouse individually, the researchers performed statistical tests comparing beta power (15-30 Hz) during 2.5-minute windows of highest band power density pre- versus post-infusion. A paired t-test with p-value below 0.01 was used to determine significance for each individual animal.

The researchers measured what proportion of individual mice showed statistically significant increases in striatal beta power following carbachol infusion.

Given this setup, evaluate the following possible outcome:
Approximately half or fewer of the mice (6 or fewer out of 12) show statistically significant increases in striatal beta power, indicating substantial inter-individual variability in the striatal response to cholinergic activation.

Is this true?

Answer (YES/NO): NO